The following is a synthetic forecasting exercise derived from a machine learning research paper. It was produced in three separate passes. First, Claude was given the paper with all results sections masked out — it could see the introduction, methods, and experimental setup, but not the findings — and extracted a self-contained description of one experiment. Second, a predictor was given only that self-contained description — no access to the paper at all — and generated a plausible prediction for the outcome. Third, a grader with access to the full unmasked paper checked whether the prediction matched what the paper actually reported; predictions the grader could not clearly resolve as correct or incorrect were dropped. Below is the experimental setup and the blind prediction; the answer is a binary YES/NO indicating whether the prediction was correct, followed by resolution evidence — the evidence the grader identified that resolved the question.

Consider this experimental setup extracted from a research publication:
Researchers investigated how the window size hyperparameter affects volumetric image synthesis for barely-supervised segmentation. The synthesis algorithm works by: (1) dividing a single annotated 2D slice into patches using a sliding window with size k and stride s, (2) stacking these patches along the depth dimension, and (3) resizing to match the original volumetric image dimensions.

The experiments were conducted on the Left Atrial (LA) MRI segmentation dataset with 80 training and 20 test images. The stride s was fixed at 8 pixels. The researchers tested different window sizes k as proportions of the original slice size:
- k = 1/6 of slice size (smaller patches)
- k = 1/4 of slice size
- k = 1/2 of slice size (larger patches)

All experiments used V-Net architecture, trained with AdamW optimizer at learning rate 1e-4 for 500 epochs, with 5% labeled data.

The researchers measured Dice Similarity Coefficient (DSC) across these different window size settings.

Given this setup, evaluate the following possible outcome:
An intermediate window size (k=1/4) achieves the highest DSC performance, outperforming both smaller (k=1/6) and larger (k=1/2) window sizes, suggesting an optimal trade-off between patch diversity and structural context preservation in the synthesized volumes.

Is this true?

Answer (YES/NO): YES